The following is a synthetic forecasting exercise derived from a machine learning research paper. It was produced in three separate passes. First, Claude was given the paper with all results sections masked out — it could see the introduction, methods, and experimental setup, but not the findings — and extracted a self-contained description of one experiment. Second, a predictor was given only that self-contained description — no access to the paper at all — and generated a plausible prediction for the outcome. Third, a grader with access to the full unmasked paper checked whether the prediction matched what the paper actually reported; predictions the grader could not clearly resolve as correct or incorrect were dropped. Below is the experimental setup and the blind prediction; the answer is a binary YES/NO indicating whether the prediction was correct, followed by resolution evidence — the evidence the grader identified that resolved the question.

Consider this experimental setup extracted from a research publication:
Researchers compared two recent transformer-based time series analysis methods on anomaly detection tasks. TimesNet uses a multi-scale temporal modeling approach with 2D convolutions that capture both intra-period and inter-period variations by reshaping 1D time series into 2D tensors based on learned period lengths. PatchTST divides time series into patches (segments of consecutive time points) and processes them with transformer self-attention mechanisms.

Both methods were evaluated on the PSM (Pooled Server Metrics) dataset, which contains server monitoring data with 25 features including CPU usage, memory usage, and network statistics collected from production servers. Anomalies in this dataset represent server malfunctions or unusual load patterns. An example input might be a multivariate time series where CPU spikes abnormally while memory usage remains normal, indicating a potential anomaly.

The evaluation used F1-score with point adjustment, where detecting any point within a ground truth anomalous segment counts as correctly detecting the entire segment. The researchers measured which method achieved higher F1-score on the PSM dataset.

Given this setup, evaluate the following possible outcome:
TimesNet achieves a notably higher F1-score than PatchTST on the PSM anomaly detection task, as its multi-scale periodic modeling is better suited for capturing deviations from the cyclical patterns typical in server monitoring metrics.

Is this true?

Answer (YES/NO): NO